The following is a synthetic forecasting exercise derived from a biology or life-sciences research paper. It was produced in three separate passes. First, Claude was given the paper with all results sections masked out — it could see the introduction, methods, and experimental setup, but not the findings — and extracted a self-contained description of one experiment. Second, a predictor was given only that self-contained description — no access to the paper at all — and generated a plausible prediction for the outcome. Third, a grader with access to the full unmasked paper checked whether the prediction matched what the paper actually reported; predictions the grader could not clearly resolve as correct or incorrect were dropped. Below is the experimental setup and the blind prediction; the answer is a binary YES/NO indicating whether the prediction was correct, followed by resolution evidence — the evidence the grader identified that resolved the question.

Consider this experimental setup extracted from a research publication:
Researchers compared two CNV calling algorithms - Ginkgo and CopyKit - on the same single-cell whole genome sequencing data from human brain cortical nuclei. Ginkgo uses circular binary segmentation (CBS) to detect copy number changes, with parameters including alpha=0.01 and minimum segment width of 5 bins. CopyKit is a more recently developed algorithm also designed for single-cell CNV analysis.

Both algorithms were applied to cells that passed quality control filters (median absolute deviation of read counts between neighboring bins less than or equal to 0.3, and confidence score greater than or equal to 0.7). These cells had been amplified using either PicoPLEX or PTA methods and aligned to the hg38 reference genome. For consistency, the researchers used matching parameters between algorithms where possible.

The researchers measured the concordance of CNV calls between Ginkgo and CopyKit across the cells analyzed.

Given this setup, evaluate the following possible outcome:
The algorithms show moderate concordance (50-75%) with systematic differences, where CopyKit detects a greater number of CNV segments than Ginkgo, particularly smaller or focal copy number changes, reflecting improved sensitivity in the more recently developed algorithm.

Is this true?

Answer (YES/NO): NO